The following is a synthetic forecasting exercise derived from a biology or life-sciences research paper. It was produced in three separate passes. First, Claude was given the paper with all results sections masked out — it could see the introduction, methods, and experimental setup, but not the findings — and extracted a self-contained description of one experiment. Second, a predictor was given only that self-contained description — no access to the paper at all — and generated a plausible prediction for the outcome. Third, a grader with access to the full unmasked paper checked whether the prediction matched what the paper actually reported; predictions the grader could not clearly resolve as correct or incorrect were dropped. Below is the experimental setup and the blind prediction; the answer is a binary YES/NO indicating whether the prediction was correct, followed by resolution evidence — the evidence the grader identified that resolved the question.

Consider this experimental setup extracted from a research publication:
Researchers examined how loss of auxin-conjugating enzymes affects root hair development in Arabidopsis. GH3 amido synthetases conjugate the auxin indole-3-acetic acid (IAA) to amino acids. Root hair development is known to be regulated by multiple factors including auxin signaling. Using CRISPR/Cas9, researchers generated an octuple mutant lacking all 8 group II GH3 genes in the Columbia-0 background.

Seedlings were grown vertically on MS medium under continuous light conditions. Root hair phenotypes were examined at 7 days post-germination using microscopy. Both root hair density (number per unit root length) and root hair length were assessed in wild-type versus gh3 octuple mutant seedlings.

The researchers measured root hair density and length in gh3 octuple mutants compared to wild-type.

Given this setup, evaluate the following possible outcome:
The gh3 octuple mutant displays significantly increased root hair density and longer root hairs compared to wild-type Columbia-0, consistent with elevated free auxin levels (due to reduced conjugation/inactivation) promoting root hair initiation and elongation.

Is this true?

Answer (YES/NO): YES